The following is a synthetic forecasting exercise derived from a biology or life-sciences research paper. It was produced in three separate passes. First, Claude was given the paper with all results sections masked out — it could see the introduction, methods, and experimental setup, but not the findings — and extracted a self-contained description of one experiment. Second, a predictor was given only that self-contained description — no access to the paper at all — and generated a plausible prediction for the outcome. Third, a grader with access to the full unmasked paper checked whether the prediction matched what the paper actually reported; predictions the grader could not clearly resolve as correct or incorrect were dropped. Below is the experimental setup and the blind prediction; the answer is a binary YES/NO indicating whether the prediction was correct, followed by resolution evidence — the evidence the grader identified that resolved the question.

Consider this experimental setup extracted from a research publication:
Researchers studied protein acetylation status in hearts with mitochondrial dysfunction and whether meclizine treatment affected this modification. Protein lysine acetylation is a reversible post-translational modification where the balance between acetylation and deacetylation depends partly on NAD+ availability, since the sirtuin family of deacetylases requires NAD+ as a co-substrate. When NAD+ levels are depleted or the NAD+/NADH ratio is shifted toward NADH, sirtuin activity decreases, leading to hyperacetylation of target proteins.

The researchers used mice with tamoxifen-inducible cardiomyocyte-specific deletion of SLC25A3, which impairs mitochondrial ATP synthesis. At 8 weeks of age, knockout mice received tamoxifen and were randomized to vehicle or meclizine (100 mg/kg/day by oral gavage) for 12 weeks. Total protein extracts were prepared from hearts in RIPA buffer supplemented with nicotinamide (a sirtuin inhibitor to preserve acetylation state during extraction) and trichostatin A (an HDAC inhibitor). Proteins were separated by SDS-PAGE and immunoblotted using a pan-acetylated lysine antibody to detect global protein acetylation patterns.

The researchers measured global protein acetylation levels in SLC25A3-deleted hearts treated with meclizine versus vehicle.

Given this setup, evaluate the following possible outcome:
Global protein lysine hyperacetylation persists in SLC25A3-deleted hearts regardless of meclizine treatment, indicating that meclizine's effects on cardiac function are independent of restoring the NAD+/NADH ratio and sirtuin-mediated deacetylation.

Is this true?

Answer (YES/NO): NO